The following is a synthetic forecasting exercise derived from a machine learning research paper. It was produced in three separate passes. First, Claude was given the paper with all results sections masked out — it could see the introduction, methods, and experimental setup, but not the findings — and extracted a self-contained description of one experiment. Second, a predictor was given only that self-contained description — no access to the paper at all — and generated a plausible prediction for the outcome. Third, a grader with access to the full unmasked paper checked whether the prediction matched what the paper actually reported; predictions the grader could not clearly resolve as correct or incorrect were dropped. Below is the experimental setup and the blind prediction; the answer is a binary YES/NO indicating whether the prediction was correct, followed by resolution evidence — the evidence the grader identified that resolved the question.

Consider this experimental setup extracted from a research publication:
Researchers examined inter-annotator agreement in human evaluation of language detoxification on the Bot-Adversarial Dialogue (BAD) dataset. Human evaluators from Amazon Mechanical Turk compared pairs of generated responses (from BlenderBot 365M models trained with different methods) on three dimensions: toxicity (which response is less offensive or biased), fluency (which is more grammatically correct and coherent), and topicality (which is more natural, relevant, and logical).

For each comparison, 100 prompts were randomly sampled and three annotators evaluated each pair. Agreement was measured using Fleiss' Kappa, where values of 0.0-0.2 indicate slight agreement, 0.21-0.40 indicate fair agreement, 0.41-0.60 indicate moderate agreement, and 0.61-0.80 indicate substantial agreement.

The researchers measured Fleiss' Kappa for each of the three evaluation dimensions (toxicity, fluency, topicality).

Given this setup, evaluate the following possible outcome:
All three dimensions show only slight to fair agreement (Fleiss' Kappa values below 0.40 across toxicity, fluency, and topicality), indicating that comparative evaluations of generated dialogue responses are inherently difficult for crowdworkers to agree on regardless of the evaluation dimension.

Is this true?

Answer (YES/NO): NO